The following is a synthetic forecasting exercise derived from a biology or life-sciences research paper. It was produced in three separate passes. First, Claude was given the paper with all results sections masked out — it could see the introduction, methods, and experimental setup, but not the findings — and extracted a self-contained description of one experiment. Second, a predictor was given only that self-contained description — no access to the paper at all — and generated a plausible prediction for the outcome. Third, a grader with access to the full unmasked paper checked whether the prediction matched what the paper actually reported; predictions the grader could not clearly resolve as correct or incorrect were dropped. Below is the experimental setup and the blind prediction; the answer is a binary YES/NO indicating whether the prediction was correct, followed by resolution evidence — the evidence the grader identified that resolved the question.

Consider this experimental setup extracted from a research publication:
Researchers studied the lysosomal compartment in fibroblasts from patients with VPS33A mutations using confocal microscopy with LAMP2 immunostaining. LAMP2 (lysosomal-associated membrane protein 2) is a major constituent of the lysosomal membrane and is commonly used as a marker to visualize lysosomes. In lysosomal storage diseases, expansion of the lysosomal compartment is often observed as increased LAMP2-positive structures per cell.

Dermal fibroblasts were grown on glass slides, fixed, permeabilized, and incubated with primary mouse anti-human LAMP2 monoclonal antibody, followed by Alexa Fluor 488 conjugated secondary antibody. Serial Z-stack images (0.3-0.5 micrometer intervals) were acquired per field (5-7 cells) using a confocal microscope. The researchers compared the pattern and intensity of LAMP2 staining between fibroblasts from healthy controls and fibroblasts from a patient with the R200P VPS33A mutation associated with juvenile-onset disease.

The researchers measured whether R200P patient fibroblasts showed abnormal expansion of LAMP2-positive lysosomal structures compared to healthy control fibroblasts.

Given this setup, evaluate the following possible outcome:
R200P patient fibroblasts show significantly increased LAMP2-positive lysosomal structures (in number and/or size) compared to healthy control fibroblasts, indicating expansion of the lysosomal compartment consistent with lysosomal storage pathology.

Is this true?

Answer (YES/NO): NO